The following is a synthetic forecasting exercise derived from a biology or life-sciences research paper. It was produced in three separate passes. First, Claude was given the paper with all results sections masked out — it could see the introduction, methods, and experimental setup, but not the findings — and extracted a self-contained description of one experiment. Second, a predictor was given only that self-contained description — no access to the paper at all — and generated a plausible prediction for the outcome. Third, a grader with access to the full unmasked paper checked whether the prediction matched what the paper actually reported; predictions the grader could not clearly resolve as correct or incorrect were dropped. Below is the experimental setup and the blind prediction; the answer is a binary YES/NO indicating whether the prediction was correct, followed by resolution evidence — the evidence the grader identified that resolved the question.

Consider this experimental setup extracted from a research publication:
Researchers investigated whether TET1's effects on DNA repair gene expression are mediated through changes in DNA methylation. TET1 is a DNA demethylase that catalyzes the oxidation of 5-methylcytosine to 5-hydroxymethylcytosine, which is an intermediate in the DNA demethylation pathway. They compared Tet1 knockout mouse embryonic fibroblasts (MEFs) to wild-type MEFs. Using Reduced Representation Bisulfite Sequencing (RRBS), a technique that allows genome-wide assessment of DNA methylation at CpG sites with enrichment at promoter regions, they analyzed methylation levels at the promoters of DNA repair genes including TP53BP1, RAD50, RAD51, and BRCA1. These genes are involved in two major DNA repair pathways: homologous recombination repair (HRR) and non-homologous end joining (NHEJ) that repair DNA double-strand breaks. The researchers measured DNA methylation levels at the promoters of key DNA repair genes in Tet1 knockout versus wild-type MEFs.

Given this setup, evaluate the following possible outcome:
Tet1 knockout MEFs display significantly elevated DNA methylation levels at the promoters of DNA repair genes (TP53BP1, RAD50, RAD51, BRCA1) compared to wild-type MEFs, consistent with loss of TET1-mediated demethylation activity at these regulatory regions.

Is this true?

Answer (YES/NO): NO